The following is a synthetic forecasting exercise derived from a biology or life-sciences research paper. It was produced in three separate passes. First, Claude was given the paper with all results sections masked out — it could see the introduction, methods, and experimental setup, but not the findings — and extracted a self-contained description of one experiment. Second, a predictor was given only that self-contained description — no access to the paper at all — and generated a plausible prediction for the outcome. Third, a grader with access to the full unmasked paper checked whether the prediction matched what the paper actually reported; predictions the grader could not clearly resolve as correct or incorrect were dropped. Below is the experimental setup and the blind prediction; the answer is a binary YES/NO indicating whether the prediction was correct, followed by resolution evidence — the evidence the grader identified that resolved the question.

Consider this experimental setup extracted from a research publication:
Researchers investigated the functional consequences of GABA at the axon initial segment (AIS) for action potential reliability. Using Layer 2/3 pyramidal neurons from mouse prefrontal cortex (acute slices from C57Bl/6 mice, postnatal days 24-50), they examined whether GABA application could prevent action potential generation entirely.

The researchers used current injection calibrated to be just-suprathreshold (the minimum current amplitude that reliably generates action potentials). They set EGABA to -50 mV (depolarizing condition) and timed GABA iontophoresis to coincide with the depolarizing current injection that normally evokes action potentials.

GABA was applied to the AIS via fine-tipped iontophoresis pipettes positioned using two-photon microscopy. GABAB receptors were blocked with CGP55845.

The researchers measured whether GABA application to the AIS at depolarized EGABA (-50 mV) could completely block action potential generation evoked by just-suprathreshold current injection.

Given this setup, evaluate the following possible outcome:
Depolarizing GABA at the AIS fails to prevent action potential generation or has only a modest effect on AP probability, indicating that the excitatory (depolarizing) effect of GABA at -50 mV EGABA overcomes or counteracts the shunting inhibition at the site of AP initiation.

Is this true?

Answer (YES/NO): NO